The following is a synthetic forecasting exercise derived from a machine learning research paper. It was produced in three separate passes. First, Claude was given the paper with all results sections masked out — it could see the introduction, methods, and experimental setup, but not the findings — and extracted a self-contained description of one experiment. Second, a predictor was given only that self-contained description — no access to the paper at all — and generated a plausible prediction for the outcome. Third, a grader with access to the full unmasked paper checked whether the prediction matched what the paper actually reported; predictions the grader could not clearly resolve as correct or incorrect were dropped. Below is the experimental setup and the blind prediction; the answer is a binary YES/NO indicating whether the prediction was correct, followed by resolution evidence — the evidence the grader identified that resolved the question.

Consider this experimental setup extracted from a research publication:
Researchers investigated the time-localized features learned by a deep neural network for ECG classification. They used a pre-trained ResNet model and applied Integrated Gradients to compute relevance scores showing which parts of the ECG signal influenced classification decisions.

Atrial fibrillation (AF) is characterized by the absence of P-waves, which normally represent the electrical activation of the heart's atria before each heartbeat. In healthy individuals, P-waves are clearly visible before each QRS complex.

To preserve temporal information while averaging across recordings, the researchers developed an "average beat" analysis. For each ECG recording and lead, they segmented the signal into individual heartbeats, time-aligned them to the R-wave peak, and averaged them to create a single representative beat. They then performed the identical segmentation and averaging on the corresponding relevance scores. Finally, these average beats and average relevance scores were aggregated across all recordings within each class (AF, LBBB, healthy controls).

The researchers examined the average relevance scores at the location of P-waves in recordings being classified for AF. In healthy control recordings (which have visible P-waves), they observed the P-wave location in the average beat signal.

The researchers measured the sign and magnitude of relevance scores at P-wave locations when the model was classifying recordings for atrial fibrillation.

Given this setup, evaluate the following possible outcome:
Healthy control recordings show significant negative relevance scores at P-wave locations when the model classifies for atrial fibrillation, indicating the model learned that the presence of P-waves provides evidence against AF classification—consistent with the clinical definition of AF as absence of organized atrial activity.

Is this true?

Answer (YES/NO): YES